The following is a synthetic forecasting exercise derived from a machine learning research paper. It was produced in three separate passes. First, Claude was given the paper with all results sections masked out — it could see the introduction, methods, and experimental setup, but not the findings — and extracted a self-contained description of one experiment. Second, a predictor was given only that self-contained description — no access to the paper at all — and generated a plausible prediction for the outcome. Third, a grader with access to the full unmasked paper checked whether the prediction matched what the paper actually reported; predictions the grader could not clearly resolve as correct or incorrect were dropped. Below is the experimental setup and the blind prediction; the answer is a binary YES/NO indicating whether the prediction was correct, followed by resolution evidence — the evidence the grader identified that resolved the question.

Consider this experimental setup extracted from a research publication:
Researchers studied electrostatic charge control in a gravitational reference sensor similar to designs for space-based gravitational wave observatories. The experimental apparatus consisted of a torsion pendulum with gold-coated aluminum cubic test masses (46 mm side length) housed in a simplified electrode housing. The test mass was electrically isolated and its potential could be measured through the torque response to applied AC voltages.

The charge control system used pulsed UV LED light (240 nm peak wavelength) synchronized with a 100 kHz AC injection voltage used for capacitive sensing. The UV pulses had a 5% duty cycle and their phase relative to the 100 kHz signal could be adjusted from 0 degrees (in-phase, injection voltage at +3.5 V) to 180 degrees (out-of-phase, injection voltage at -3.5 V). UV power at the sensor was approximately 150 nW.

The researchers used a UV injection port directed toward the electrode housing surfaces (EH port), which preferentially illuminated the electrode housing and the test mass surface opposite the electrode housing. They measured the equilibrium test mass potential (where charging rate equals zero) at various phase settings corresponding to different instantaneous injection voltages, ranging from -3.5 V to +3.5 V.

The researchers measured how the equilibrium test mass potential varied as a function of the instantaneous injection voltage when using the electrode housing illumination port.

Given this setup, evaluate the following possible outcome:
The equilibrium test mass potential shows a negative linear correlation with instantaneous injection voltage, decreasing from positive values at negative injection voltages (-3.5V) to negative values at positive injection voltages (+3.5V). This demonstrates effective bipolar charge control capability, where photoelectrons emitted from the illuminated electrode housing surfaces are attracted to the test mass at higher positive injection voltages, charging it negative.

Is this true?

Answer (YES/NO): NO